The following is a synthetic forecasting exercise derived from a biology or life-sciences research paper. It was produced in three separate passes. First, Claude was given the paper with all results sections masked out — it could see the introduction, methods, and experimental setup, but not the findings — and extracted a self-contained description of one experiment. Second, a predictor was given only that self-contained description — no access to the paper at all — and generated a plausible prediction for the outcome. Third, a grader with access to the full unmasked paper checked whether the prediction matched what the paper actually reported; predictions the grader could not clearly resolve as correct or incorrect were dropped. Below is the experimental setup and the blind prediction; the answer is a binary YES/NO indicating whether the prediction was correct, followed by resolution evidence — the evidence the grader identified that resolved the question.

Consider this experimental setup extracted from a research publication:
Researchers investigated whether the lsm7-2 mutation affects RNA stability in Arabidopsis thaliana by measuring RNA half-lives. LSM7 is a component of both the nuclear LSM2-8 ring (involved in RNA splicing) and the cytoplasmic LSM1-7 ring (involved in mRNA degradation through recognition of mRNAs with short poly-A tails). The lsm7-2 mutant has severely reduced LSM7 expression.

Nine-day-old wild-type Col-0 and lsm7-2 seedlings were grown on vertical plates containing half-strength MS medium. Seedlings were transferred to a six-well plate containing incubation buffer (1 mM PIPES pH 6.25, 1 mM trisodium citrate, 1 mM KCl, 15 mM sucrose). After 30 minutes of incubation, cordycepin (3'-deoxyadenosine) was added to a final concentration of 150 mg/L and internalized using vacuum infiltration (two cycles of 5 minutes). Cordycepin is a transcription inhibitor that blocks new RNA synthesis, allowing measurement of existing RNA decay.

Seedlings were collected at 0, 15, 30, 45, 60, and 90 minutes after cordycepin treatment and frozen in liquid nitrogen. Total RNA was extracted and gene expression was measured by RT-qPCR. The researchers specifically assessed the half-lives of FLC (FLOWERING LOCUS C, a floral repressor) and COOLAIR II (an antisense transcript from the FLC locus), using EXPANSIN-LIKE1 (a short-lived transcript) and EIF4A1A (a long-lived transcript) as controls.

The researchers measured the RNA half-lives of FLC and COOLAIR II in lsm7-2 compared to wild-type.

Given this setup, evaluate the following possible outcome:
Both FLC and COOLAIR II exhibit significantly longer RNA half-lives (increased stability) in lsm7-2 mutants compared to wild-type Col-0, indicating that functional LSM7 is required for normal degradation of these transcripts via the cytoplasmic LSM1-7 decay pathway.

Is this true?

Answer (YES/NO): NO